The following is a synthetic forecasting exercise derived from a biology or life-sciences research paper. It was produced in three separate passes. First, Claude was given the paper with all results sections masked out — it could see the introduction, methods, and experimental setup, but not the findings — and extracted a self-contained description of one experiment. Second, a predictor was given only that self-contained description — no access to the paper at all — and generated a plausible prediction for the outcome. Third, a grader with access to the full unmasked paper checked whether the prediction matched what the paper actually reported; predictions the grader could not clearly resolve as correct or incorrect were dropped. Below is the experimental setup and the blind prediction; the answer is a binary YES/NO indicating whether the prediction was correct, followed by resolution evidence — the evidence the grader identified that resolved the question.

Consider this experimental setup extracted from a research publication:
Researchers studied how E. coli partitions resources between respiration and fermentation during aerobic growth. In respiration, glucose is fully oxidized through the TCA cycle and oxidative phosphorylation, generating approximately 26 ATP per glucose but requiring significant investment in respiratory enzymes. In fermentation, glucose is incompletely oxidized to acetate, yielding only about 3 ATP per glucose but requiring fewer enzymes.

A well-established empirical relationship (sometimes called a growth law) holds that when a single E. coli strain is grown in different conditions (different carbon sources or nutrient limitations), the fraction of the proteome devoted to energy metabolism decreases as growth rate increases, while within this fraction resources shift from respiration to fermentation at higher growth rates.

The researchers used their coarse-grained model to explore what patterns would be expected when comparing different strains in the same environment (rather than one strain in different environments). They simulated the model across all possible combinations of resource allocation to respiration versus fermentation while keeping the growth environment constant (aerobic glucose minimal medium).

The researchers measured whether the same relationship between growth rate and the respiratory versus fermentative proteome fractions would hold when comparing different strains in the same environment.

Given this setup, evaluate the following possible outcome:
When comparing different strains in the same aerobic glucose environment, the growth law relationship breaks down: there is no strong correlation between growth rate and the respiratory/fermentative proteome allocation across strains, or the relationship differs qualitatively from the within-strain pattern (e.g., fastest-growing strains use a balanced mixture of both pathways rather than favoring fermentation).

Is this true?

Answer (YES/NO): YES